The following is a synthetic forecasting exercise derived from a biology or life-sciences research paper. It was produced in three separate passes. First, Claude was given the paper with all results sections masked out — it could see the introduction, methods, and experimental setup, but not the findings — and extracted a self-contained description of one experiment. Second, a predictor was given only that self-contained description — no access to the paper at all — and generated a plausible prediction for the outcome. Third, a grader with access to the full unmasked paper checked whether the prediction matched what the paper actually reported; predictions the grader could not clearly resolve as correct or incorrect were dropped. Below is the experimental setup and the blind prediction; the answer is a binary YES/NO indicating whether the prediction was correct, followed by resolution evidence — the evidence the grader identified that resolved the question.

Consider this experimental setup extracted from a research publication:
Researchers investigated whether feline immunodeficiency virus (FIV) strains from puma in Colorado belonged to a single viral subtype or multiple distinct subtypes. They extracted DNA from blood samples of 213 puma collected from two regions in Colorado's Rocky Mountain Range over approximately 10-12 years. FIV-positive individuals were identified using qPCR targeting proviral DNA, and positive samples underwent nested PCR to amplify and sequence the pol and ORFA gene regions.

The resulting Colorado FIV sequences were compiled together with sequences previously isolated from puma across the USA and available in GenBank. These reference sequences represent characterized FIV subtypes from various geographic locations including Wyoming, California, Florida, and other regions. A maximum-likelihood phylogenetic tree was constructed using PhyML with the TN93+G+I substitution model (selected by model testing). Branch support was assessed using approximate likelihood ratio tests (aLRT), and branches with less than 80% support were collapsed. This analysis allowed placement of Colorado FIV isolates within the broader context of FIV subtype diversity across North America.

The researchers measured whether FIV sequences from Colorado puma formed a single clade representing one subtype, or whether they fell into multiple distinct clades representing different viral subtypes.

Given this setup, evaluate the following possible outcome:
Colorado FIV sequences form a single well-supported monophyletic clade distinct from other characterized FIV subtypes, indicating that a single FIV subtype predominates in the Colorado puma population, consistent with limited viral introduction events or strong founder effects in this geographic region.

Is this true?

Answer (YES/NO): NO